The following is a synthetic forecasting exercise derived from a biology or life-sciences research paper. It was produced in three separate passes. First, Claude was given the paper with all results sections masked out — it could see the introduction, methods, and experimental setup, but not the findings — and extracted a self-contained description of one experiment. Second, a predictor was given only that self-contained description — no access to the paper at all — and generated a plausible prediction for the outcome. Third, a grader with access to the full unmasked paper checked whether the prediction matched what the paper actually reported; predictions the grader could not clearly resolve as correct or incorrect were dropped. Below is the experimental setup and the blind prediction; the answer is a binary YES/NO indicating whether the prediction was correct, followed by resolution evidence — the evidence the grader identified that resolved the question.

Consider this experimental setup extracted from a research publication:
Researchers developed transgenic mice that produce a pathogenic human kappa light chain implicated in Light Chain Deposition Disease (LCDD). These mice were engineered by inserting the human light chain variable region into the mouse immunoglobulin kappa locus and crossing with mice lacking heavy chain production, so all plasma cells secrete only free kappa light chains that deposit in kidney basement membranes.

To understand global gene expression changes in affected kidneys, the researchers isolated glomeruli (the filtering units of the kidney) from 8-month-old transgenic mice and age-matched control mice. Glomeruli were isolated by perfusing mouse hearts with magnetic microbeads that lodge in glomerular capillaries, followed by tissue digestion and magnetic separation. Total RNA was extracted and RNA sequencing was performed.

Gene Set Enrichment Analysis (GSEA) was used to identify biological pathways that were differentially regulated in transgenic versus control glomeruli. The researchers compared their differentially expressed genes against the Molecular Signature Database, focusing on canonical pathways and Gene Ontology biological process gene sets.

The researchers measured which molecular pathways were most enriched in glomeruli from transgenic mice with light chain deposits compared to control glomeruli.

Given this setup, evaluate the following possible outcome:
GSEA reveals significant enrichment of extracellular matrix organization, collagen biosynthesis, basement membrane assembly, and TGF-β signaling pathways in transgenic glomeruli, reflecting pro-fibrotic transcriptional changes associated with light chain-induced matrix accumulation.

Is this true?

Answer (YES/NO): NO